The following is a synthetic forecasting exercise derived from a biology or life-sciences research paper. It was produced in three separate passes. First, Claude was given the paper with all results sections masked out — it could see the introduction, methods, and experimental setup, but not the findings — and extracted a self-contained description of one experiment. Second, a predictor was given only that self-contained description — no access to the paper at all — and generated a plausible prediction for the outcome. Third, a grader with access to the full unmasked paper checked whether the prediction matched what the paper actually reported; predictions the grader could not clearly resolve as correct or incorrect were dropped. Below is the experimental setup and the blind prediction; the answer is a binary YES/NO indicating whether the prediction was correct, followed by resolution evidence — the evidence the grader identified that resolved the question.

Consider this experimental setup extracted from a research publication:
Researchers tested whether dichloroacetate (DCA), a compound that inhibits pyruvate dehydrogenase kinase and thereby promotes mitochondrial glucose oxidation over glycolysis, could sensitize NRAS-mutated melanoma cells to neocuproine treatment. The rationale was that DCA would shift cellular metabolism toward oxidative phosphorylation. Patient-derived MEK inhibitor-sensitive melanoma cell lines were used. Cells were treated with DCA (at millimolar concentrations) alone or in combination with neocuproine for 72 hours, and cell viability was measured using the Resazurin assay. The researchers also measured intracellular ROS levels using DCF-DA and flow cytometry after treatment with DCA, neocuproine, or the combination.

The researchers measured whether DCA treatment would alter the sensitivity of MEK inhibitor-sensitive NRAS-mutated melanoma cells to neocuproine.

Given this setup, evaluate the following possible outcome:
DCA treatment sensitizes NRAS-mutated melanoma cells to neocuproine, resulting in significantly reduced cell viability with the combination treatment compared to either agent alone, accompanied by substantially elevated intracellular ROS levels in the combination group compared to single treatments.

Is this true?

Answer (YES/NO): YES